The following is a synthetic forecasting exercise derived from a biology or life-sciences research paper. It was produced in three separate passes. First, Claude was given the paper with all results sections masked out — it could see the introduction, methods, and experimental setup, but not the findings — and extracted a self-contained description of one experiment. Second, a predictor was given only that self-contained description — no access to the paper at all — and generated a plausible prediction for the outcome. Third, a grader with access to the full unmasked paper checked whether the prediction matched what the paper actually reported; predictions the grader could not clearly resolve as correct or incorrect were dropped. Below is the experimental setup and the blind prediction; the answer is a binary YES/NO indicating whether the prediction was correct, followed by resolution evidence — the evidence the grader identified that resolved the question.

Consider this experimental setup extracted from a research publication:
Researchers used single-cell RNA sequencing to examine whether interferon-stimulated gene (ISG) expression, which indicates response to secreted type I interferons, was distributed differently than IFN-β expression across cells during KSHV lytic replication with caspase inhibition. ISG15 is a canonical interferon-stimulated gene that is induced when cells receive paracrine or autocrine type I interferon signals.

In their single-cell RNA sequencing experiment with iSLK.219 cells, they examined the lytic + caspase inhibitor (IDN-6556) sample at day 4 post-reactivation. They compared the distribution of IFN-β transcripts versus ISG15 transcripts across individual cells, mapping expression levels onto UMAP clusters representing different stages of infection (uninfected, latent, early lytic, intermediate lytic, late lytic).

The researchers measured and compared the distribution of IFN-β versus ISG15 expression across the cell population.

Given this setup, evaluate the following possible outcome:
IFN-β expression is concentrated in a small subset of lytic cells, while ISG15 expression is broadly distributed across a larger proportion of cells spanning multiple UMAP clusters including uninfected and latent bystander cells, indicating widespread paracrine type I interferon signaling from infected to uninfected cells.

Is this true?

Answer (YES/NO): YES